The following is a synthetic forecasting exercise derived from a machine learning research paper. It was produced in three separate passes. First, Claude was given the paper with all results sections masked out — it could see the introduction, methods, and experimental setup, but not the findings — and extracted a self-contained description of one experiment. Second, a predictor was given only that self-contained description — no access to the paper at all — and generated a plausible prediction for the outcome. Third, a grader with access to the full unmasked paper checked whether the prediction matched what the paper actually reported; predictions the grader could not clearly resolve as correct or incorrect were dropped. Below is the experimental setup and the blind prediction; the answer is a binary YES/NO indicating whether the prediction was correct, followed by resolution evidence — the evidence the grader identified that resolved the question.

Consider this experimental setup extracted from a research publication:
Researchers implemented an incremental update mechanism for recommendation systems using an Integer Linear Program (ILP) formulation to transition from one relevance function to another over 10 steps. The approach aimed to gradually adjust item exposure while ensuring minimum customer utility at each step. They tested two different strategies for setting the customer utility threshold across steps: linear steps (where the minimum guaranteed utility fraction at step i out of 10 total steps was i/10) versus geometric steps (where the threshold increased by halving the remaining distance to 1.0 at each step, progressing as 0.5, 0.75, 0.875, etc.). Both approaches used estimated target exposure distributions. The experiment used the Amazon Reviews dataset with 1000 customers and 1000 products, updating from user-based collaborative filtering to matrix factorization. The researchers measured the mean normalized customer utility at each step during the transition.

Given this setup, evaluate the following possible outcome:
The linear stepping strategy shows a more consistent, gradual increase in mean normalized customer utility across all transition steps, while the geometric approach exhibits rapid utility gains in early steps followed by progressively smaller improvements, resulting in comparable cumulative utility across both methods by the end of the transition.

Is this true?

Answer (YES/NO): NO